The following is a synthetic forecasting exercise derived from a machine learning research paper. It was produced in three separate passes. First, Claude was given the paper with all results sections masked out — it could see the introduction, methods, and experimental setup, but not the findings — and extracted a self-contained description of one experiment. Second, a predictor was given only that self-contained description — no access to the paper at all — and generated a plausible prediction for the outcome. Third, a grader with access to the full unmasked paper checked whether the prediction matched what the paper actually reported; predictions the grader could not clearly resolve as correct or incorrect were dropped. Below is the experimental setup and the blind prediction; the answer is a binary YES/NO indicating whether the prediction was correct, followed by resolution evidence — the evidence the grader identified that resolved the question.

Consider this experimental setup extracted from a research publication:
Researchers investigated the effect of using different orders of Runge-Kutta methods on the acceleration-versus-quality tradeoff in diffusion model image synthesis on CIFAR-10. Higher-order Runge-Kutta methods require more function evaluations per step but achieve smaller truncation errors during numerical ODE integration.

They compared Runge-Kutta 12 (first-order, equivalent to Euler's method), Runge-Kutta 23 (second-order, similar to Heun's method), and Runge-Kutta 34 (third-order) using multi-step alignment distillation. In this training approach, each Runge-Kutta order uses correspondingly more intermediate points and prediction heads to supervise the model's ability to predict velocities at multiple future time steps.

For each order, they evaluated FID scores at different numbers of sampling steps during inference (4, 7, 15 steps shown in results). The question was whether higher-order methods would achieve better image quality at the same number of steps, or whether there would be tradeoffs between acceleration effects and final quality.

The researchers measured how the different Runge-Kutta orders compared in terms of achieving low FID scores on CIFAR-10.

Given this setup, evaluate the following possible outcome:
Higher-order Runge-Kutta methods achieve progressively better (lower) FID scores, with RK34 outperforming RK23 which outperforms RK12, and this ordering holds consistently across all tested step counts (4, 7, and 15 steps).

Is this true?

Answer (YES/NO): NO